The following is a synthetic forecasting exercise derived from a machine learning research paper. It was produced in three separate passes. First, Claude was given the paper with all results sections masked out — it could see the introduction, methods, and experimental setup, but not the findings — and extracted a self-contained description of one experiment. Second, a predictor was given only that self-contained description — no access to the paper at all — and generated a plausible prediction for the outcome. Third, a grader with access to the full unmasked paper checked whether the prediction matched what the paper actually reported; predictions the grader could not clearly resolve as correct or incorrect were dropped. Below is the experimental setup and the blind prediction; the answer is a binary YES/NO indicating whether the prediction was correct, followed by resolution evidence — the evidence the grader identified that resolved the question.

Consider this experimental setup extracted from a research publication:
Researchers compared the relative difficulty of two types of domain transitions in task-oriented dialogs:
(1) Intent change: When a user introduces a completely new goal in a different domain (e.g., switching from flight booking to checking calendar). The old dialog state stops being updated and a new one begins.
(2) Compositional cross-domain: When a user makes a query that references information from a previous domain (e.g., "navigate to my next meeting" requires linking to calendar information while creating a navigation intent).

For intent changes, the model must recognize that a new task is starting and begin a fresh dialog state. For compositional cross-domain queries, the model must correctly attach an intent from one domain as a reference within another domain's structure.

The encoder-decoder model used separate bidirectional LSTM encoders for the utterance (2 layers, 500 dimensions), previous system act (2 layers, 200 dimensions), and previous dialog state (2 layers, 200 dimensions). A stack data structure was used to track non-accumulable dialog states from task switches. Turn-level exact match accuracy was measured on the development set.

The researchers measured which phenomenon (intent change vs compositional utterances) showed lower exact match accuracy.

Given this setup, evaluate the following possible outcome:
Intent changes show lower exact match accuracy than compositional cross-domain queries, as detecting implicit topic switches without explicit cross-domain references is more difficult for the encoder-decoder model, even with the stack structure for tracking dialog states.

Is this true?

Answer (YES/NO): YES